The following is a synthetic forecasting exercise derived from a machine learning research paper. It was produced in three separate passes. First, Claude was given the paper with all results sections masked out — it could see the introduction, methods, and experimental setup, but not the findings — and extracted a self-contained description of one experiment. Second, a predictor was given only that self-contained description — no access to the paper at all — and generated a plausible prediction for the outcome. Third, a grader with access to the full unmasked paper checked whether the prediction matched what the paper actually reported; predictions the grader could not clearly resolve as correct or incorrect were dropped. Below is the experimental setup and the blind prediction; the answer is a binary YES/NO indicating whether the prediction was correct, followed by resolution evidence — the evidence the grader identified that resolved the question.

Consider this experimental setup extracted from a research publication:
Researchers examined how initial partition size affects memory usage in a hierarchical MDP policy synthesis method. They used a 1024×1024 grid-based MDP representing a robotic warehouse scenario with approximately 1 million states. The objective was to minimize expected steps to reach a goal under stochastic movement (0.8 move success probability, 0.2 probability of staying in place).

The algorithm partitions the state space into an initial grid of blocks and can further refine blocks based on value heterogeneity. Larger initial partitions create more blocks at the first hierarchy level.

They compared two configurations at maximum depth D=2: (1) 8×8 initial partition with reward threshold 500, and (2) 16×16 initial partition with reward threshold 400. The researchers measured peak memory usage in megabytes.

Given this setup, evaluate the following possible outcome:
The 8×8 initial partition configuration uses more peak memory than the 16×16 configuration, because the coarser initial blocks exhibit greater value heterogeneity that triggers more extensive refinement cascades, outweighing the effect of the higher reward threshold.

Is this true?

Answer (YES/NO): NO